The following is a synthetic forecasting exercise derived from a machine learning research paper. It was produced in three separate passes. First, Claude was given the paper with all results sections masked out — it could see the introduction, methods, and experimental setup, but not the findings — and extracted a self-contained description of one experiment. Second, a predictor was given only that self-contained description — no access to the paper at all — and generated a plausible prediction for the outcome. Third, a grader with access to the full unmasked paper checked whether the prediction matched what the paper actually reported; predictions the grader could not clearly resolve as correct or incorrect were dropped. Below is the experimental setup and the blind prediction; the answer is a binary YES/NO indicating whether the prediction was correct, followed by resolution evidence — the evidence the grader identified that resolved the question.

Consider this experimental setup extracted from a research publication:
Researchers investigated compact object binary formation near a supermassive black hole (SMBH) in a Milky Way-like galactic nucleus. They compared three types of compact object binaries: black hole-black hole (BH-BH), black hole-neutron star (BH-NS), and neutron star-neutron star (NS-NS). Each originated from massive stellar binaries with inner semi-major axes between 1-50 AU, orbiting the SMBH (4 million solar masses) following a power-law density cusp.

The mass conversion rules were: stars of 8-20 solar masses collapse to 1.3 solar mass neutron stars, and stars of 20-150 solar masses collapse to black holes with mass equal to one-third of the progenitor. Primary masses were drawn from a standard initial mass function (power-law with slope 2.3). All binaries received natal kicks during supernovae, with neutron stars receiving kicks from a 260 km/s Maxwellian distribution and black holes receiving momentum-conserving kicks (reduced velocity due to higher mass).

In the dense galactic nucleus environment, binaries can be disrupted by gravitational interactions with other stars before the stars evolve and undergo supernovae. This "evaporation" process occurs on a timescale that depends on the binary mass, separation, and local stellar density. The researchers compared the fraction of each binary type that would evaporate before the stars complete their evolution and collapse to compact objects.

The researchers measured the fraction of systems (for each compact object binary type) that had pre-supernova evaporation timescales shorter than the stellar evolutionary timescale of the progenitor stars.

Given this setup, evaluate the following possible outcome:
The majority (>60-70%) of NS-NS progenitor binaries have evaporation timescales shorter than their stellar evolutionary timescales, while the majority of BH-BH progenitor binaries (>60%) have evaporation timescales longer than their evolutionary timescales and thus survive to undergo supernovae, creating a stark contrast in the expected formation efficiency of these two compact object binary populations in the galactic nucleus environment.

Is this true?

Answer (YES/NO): NO